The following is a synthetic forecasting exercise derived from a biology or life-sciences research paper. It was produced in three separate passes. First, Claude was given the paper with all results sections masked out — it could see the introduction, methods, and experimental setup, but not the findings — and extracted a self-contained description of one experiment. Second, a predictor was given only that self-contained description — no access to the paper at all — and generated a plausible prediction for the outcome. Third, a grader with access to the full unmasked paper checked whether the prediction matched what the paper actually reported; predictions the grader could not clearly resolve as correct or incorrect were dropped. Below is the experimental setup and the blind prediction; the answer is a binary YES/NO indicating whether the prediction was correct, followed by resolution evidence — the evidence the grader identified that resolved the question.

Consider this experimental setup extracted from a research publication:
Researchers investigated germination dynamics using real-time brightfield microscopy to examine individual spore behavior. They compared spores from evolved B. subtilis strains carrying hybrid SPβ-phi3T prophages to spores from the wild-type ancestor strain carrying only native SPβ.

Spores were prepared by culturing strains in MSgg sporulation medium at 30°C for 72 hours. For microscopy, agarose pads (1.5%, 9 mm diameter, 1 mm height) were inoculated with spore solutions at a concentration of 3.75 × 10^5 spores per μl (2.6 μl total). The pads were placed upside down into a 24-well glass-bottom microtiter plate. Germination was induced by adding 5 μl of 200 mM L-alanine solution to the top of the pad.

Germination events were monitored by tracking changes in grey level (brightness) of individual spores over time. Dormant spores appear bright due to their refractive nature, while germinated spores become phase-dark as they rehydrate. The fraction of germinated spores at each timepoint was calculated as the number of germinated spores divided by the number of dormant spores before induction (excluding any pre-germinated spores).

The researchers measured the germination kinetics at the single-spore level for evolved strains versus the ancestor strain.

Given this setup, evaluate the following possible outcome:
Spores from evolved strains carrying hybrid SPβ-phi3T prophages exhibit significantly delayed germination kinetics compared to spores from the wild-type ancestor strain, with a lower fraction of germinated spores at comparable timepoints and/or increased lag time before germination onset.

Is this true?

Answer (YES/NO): NO